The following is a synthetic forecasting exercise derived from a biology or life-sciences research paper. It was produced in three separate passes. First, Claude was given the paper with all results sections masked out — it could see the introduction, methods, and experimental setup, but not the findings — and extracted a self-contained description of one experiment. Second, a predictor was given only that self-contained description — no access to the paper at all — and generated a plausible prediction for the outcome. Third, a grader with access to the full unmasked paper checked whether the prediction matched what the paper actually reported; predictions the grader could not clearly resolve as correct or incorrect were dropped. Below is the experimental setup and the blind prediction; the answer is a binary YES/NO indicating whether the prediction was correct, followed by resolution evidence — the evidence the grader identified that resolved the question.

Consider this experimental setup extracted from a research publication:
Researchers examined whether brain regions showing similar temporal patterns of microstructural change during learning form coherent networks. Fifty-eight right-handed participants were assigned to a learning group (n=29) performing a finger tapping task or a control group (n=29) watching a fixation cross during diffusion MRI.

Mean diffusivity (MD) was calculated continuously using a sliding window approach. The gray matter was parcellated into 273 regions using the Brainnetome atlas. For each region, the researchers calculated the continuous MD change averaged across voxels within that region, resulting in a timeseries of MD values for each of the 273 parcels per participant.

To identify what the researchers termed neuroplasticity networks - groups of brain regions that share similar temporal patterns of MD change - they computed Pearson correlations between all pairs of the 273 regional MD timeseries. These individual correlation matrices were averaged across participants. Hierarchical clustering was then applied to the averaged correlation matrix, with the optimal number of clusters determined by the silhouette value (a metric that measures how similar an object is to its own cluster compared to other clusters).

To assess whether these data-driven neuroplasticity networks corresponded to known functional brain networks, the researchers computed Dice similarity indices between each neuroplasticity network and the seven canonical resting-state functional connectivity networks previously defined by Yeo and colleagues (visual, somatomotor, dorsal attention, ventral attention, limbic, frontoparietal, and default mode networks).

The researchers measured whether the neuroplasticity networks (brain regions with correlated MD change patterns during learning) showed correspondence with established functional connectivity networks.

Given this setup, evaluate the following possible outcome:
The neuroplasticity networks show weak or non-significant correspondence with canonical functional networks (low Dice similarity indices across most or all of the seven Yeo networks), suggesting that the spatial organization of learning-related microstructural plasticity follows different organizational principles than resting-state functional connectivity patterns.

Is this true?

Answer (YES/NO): NO